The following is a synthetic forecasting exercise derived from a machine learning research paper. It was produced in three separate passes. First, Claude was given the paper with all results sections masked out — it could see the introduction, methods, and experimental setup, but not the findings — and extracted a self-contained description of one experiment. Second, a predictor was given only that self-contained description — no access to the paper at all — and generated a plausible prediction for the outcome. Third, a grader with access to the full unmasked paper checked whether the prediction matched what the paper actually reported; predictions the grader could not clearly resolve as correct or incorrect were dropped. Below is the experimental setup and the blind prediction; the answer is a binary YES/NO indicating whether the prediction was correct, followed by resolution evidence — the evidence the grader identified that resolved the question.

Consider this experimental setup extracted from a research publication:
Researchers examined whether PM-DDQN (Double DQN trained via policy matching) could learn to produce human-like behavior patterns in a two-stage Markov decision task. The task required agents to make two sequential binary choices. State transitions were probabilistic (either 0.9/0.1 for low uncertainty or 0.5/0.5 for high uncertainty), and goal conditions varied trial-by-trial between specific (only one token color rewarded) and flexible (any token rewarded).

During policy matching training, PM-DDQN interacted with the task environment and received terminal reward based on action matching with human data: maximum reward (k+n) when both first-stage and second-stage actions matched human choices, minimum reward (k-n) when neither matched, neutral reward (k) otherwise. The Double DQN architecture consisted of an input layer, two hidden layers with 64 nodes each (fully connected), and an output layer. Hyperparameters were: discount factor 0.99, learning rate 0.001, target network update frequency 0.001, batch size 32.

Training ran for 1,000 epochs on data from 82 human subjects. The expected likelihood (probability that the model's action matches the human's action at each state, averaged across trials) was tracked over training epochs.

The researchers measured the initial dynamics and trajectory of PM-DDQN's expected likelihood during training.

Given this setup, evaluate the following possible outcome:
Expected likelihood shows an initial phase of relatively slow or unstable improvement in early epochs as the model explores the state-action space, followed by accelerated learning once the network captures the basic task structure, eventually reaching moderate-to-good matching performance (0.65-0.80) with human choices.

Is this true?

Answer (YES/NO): NO